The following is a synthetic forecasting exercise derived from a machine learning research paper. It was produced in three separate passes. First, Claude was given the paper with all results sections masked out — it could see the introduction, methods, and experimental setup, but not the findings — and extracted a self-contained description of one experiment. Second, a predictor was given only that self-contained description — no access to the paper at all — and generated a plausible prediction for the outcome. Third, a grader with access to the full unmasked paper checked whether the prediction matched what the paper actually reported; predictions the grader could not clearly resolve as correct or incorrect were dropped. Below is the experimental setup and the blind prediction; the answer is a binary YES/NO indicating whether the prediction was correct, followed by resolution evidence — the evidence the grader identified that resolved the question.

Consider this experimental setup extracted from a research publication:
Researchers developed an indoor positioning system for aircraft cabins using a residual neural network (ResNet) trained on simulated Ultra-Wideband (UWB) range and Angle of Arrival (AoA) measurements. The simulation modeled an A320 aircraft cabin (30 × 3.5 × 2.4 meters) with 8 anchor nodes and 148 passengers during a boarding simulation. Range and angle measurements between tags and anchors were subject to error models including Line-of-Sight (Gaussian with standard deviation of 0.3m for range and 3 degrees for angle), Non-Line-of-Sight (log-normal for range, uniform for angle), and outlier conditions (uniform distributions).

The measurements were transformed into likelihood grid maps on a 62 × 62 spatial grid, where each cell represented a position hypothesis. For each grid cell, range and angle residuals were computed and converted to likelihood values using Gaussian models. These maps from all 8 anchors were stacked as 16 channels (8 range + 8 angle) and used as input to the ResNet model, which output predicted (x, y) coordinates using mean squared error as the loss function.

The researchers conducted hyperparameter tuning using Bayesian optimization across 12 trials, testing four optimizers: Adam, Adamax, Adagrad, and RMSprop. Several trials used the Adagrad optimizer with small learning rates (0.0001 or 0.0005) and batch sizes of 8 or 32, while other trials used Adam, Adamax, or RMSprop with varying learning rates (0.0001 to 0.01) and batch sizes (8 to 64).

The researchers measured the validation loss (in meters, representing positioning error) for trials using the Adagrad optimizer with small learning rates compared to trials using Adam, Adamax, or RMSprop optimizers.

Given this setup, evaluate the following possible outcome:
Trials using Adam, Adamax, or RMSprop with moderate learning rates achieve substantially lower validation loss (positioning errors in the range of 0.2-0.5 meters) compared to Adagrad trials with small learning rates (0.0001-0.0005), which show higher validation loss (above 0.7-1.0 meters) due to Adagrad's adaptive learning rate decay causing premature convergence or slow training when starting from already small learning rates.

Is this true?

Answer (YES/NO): NO